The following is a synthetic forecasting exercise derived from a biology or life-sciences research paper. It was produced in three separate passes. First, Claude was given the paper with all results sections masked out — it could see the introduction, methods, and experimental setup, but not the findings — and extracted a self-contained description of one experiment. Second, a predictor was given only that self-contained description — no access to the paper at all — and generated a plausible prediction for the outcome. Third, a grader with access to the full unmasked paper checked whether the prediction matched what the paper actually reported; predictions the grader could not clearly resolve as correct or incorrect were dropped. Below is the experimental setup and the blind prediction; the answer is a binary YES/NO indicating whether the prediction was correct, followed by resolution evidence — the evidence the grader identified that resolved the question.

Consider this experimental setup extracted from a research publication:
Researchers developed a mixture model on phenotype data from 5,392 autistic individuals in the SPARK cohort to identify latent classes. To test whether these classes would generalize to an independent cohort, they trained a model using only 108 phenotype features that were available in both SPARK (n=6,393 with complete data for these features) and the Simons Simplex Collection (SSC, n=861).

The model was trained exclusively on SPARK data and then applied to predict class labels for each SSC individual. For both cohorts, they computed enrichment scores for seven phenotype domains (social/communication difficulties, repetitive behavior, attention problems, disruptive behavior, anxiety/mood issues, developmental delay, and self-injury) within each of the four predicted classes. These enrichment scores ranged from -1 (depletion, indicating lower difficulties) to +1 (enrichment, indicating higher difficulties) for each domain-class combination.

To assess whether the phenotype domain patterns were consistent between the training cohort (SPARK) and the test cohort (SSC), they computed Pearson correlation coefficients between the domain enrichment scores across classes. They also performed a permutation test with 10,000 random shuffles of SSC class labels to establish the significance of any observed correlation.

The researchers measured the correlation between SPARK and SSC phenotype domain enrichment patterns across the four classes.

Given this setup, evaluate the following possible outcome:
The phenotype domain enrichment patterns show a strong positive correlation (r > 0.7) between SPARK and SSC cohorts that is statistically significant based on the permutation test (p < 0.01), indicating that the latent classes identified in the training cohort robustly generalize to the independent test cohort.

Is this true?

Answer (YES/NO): YES